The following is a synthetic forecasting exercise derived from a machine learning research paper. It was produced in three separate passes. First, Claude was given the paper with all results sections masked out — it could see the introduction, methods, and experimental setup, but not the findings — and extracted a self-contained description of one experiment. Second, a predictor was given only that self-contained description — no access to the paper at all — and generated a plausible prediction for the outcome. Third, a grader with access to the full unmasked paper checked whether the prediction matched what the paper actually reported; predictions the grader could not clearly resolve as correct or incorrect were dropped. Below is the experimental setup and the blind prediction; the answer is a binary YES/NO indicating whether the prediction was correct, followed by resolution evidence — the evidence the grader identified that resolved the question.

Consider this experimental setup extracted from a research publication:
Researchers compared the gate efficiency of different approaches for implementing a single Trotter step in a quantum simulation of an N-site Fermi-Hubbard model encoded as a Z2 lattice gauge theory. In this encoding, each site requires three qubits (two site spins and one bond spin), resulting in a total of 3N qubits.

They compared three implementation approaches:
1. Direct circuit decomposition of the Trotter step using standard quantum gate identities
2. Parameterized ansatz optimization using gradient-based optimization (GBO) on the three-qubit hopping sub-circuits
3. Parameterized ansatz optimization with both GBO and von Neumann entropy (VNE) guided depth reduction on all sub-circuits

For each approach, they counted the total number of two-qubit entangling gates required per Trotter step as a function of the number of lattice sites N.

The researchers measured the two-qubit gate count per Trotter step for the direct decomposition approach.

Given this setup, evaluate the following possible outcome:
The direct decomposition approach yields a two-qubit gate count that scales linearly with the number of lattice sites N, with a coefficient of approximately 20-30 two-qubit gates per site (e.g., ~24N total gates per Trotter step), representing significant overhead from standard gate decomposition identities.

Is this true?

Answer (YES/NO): NO